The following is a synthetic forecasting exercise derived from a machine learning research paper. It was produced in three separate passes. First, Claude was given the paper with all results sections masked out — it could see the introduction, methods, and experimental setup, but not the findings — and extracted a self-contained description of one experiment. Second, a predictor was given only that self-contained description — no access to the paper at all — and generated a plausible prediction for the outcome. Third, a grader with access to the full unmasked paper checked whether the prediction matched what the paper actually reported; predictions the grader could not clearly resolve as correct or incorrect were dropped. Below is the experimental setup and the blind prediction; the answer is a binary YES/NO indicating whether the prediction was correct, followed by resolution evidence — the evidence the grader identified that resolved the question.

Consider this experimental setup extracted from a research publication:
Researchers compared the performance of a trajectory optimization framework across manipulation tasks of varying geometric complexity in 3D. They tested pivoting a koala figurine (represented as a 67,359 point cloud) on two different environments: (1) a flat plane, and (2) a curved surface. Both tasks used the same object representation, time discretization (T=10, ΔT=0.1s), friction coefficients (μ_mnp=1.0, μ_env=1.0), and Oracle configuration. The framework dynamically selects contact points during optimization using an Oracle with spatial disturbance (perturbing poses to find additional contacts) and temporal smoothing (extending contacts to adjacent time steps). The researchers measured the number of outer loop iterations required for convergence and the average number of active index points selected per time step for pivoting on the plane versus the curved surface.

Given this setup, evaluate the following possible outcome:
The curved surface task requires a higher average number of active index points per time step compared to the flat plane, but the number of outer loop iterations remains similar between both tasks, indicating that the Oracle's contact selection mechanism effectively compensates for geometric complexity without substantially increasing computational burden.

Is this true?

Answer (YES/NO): NO